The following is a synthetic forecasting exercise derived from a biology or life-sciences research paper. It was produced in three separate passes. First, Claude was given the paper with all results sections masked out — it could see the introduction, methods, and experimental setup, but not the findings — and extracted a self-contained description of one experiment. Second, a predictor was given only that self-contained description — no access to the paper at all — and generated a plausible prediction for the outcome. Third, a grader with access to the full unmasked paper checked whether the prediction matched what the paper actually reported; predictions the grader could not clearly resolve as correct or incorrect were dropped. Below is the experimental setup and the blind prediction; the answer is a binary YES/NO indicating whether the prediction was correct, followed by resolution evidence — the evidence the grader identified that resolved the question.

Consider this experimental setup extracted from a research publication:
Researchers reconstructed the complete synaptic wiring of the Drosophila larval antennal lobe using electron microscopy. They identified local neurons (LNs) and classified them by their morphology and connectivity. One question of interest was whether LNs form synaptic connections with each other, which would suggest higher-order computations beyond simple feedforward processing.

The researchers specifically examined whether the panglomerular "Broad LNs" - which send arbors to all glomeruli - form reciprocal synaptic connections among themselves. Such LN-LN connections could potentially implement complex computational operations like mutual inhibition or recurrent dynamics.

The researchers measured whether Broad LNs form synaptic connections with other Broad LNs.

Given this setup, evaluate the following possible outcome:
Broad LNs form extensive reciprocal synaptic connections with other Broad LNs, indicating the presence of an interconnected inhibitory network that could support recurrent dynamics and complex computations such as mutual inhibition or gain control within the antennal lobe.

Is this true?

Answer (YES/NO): YES